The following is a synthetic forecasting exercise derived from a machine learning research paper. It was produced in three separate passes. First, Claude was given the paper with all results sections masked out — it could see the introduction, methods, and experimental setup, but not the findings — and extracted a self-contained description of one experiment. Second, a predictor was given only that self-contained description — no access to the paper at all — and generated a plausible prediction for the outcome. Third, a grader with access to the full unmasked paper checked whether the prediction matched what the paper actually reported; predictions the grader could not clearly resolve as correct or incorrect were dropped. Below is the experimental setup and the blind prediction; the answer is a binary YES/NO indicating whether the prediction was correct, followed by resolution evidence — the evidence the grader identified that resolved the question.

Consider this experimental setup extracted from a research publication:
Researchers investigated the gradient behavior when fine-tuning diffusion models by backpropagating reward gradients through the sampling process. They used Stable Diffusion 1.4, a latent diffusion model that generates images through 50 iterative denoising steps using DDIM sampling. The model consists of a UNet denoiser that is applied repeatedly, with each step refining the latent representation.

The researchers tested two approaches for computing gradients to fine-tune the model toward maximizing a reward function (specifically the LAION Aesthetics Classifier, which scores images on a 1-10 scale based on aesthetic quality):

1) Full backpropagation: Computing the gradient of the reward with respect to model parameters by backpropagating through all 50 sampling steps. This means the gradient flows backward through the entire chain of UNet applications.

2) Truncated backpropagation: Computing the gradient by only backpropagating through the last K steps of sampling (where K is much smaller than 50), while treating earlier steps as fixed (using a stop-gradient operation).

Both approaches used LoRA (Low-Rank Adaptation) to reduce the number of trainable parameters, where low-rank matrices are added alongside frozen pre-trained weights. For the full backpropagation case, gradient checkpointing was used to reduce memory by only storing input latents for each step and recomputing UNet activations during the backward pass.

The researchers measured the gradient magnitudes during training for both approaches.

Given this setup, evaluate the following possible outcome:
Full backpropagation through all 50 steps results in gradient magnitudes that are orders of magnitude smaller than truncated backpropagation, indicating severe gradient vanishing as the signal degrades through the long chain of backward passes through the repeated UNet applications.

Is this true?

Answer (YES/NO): NO